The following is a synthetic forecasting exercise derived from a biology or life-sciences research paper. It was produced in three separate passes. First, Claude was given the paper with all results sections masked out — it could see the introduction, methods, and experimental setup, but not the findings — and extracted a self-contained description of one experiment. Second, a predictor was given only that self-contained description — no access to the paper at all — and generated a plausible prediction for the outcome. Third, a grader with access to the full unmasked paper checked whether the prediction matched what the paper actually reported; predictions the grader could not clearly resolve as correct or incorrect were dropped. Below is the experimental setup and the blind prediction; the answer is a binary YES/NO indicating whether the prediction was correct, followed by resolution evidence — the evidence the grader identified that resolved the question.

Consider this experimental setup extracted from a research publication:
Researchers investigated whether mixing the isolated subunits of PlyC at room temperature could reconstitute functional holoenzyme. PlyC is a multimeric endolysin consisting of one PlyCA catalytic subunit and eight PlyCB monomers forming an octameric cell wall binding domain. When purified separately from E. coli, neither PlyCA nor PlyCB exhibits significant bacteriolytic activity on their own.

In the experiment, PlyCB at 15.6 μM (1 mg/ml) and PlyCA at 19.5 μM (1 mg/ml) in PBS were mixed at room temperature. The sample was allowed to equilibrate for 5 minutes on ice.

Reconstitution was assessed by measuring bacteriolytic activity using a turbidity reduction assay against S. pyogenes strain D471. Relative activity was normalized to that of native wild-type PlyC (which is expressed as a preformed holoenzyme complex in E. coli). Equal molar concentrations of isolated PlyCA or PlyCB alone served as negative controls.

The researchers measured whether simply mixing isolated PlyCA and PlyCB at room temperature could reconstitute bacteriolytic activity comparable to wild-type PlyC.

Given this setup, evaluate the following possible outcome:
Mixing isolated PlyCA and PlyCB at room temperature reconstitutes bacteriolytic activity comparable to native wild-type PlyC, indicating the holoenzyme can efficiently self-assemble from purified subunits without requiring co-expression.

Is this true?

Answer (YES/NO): NO